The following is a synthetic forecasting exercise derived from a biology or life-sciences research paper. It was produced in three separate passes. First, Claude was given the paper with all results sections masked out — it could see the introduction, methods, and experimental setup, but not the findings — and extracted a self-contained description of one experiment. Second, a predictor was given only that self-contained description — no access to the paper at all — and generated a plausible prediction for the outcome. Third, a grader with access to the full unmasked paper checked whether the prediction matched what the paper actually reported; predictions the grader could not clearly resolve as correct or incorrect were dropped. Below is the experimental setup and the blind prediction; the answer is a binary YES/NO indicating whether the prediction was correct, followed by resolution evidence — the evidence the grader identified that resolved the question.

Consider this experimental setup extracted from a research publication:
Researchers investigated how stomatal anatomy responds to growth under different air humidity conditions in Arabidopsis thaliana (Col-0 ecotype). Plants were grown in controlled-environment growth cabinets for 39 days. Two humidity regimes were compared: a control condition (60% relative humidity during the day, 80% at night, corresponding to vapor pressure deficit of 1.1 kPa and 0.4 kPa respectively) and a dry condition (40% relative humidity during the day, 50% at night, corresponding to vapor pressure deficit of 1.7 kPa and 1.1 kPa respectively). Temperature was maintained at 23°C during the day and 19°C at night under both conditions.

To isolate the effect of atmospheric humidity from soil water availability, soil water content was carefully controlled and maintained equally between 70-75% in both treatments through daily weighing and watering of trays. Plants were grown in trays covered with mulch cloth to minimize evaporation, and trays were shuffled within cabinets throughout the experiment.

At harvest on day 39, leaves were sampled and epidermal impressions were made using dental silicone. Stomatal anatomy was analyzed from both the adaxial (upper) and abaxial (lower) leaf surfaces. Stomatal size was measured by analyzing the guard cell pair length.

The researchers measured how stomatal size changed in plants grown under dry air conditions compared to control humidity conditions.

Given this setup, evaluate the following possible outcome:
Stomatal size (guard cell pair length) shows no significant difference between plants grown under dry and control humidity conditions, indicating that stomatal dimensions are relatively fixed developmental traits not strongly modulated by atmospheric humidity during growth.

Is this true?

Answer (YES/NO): NO